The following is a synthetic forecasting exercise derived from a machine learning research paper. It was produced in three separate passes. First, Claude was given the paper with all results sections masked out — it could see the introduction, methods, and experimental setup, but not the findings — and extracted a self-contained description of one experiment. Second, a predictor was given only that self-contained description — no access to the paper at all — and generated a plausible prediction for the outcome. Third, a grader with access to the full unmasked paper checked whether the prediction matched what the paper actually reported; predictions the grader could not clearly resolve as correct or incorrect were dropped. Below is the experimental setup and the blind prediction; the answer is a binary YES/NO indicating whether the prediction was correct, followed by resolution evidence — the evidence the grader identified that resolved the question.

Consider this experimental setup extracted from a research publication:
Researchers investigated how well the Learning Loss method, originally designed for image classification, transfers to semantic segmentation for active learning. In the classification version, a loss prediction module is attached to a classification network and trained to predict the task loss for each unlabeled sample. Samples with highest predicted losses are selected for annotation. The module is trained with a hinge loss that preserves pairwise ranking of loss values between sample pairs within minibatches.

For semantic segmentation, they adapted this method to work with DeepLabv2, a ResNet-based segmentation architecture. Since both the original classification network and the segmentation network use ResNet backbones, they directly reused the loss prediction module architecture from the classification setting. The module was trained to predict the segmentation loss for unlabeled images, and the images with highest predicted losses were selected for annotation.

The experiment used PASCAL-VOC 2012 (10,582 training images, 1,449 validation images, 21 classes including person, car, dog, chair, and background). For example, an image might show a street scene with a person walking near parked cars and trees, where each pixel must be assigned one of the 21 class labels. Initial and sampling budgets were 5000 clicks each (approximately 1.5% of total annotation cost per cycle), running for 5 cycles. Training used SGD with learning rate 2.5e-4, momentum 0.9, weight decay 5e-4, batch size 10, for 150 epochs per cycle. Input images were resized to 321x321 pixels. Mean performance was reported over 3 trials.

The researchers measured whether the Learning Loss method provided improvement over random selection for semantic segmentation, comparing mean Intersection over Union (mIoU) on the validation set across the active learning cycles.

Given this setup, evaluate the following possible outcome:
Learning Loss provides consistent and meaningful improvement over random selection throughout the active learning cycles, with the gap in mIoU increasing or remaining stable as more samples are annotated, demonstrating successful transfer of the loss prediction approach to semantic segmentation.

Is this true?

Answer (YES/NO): NO